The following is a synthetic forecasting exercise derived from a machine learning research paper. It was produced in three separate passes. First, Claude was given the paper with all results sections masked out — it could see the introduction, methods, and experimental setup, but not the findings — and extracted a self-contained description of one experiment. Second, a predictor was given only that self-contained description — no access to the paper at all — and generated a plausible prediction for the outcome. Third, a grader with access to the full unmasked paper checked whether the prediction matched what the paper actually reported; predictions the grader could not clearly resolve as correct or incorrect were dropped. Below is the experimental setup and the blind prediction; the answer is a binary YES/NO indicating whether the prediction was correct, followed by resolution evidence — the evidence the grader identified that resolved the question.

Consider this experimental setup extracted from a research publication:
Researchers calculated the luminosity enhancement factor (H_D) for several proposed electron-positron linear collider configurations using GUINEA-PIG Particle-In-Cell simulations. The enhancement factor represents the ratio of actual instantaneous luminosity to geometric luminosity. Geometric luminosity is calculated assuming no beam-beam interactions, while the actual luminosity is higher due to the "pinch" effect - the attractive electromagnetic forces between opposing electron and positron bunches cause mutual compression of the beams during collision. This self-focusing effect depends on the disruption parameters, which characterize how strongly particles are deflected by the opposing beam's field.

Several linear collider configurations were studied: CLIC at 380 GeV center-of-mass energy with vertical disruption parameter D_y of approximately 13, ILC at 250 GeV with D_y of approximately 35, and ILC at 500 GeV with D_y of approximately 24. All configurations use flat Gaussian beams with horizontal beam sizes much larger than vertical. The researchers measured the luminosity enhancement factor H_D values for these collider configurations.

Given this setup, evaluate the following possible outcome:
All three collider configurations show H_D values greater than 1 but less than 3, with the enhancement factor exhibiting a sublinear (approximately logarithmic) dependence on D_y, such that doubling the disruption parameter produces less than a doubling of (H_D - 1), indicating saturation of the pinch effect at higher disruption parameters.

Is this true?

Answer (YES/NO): YES